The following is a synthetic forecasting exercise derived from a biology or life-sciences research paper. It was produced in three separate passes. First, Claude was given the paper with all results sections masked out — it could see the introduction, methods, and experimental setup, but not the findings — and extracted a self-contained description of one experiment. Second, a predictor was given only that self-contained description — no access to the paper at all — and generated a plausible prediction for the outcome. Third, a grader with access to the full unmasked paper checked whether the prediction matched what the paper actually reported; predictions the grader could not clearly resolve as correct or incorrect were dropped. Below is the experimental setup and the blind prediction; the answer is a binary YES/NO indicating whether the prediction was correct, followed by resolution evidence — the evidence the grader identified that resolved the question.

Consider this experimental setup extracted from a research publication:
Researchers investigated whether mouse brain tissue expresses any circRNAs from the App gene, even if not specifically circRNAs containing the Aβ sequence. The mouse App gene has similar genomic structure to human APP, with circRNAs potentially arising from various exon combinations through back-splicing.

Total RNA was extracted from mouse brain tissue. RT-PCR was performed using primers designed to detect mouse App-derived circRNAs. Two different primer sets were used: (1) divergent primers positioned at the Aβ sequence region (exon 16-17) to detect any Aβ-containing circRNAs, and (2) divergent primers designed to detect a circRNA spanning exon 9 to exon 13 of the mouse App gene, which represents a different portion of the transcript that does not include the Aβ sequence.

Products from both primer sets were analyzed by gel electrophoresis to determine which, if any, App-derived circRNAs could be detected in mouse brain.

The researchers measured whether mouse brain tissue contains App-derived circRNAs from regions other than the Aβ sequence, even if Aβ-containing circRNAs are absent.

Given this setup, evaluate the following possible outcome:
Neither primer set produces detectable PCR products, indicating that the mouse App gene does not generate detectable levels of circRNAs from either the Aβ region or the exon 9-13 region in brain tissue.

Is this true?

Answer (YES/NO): NO